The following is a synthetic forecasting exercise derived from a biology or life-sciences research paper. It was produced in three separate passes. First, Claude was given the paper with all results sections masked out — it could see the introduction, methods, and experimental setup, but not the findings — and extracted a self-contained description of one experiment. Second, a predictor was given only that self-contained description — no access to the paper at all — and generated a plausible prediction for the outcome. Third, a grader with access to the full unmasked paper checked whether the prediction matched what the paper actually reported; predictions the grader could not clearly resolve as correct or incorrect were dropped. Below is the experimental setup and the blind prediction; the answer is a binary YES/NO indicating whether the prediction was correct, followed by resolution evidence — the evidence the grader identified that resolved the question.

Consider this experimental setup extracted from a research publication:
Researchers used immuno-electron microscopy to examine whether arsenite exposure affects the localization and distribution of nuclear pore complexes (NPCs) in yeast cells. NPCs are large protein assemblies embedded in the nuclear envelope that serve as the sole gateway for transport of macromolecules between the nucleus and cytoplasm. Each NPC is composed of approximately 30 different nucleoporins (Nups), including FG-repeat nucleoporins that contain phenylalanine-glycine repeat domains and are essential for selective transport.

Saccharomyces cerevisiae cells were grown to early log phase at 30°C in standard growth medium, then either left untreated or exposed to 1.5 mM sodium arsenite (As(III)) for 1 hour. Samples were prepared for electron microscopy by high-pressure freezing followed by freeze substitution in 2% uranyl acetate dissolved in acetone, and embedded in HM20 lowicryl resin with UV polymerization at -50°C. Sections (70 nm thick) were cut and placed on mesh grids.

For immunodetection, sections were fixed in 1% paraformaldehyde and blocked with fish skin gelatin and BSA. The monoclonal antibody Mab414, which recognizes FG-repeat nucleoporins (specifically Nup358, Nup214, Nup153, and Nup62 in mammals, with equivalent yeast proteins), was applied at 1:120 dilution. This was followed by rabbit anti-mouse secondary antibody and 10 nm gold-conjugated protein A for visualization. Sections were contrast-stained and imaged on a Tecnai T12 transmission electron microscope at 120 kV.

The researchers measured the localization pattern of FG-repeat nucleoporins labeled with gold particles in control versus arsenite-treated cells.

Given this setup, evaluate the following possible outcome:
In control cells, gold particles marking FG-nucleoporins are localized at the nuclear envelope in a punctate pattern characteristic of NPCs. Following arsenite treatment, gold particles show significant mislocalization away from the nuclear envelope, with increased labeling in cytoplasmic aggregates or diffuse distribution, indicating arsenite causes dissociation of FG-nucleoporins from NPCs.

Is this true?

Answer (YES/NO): YES